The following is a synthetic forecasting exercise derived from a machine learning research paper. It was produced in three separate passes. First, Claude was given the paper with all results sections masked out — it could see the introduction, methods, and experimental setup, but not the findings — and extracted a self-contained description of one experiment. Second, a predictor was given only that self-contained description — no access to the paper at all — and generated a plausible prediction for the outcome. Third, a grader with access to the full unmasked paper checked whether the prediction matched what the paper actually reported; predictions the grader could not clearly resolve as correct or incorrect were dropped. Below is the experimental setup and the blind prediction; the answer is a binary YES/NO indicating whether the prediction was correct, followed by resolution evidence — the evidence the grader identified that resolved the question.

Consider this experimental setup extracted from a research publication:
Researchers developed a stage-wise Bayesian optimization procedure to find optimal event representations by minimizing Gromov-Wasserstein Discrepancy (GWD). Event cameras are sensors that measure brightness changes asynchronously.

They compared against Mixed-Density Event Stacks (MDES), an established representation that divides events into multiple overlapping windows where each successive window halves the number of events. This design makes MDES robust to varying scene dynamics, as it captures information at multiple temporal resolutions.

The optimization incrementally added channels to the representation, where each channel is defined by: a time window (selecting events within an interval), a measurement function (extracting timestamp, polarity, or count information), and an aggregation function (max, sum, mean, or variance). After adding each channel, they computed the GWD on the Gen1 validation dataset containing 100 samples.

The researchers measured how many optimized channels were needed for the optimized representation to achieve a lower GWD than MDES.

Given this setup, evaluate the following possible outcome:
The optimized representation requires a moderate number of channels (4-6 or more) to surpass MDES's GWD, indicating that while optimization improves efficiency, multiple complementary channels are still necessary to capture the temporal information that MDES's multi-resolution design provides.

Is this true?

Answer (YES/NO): NO